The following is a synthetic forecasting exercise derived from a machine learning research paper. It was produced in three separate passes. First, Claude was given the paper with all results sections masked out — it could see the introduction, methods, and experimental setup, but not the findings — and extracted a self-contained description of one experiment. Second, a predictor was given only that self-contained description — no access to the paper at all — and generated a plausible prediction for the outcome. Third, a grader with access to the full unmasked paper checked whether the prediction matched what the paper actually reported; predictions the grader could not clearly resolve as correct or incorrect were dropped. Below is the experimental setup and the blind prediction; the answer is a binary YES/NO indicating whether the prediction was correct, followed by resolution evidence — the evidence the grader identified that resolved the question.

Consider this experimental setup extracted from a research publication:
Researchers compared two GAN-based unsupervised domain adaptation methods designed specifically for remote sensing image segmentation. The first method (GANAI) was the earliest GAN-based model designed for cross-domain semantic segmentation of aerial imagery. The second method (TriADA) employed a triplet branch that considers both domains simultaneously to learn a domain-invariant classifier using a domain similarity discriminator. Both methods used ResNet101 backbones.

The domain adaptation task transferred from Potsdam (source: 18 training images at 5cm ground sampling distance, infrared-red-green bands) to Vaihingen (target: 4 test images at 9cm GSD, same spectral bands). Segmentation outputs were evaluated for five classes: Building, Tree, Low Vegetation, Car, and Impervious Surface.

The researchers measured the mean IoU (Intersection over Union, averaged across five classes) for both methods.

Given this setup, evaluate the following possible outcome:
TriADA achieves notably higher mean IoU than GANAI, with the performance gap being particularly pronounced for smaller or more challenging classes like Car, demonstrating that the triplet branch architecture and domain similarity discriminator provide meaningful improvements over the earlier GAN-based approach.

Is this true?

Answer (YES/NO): YES